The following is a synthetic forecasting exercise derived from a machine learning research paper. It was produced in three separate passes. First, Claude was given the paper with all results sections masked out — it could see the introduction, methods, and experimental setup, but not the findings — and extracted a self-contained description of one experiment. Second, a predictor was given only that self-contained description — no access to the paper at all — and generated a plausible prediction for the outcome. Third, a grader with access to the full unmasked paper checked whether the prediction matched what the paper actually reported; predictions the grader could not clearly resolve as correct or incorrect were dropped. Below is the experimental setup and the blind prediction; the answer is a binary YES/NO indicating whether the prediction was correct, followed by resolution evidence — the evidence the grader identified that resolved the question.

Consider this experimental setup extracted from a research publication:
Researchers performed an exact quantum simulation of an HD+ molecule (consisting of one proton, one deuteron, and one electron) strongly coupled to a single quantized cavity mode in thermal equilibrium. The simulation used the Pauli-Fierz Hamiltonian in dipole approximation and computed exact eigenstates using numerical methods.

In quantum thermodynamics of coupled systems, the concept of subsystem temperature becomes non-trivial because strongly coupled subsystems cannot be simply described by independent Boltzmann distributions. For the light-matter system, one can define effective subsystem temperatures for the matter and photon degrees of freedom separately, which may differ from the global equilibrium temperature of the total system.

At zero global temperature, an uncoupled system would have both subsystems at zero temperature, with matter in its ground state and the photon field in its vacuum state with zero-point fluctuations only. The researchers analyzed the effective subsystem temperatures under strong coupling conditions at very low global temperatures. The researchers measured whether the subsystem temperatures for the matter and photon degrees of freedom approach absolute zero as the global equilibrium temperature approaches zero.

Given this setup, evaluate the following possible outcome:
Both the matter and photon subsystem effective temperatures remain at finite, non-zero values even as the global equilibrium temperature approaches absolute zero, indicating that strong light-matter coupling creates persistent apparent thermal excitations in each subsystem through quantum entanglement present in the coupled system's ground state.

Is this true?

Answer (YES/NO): YES